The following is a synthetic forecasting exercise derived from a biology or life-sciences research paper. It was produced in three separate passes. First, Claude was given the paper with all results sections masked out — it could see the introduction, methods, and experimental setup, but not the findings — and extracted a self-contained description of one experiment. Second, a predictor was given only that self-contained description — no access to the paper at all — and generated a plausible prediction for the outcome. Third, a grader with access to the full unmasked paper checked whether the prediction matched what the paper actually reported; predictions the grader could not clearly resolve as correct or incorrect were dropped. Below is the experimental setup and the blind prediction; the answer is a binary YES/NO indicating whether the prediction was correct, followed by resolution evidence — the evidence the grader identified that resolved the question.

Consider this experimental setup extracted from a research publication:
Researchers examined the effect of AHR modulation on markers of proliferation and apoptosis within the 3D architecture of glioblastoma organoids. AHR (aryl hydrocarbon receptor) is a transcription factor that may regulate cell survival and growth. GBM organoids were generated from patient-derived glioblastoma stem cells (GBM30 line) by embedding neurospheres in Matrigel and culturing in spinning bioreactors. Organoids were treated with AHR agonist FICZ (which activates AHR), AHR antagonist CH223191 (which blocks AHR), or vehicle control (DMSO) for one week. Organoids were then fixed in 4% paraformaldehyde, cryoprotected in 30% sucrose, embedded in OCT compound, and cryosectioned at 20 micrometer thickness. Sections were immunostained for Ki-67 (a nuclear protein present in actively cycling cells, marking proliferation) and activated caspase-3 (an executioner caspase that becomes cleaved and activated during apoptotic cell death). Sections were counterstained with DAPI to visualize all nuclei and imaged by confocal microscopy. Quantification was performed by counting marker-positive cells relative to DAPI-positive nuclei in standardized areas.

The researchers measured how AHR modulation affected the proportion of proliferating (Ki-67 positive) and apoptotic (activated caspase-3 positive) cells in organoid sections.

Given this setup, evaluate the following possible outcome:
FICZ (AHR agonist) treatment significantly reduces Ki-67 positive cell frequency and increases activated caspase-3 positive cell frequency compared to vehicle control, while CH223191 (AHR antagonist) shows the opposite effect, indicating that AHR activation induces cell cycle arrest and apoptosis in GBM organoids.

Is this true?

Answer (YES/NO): NO